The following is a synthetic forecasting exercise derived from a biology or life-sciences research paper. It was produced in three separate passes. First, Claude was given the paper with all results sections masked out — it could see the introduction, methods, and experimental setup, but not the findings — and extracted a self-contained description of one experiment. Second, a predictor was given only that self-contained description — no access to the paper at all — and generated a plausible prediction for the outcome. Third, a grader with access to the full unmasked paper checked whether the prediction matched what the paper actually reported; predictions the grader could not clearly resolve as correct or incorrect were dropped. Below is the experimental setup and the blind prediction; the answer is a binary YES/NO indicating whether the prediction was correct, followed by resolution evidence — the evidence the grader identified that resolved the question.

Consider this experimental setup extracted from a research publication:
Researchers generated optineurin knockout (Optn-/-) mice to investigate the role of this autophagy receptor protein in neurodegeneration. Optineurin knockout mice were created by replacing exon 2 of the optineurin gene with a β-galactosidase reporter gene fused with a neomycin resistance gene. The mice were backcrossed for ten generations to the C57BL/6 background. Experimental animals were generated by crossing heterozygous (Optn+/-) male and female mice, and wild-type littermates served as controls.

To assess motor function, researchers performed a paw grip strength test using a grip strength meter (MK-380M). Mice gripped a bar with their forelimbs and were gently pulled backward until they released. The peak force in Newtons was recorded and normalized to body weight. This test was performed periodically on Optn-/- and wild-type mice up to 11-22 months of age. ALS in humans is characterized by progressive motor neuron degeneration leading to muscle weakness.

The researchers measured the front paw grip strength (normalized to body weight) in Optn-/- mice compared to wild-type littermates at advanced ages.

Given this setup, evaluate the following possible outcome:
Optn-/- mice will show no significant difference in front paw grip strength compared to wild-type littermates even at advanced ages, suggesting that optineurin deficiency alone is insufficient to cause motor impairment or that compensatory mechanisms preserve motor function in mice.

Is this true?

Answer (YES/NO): YES